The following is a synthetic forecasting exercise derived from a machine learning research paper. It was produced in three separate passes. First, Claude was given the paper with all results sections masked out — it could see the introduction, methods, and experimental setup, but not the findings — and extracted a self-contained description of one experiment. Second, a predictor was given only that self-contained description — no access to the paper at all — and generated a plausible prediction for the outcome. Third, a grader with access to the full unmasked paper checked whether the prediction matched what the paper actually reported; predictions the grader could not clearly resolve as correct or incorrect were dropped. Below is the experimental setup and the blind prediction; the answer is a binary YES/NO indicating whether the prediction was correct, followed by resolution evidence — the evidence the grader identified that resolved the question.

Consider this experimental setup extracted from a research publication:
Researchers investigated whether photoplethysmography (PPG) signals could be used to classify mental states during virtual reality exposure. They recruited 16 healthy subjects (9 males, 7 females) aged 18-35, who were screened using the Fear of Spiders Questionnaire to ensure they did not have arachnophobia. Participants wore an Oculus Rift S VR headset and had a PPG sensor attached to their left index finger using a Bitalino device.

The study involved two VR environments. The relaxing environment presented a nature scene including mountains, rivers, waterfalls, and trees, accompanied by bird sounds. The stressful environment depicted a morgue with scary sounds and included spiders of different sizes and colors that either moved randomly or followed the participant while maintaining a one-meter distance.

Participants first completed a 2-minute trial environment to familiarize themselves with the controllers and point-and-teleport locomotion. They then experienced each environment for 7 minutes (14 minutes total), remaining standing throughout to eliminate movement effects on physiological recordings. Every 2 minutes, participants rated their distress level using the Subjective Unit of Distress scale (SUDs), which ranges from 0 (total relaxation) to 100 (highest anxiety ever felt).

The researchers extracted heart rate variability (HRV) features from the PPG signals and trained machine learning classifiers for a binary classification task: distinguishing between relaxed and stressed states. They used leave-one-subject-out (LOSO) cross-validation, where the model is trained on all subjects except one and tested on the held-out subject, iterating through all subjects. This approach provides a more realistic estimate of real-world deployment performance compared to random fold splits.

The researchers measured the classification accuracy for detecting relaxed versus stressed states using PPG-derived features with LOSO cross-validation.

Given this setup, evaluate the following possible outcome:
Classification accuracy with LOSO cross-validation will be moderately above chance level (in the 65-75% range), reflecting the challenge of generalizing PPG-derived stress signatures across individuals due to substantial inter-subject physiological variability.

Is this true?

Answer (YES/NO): YES